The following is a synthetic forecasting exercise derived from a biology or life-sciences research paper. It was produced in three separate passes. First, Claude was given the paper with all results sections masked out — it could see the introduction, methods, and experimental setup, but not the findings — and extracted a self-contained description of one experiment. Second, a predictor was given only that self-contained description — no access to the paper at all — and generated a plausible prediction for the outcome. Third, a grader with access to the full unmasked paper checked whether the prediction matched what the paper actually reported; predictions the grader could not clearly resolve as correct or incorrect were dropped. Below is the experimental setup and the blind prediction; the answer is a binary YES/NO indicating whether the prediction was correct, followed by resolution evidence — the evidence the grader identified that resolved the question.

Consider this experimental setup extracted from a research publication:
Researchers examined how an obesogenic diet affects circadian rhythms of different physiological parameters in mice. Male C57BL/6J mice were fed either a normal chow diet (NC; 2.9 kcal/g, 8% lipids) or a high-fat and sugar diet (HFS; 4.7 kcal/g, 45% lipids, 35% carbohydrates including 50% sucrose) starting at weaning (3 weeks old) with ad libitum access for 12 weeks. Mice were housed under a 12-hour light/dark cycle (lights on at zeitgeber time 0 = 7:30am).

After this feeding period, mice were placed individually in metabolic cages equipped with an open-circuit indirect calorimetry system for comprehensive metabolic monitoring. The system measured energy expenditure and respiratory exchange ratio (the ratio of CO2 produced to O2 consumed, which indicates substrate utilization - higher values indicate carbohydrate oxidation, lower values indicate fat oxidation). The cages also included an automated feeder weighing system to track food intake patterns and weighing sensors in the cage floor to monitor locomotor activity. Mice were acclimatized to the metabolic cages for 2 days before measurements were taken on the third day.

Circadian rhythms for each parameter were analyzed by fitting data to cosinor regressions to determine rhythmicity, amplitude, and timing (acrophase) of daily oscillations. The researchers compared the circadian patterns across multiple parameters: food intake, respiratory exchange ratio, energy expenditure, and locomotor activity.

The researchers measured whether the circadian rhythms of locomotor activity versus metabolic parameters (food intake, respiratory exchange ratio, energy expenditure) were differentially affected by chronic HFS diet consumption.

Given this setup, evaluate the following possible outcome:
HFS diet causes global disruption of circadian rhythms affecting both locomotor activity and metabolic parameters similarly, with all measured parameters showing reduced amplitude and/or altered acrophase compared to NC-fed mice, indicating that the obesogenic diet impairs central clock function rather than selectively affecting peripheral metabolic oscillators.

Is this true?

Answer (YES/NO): NO